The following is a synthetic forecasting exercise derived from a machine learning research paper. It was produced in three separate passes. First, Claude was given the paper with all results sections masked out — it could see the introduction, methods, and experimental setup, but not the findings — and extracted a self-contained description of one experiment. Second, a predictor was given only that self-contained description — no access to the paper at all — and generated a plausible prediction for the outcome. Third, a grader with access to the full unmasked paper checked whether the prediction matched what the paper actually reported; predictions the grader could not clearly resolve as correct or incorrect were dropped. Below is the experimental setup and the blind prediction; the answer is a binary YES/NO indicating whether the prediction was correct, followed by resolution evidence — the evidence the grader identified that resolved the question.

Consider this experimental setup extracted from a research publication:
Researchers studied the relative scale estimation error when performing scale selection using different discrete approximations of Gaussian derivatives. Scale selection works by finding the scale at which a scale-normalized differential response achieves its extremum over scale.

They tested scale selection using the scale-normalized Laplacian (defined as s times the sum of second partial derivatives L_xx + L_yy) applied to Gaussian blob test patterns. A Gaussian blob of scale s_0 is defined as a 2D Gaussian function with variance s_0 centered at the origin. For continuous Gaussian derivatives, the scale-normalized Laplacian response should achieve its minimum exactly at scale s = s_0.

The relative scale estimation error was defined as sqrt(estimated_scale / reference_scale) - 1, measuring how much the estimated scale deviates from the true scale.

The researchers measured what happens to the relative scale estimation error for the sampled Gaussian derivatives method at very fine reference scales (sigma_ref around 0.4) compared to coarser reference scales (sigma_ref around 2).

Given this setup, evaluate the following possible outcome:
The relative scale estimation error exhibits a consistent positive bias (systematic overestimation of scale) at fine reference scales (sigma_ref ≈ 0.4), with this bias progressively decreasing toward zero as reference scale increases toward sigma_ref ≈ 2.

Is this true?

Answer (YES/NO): NO